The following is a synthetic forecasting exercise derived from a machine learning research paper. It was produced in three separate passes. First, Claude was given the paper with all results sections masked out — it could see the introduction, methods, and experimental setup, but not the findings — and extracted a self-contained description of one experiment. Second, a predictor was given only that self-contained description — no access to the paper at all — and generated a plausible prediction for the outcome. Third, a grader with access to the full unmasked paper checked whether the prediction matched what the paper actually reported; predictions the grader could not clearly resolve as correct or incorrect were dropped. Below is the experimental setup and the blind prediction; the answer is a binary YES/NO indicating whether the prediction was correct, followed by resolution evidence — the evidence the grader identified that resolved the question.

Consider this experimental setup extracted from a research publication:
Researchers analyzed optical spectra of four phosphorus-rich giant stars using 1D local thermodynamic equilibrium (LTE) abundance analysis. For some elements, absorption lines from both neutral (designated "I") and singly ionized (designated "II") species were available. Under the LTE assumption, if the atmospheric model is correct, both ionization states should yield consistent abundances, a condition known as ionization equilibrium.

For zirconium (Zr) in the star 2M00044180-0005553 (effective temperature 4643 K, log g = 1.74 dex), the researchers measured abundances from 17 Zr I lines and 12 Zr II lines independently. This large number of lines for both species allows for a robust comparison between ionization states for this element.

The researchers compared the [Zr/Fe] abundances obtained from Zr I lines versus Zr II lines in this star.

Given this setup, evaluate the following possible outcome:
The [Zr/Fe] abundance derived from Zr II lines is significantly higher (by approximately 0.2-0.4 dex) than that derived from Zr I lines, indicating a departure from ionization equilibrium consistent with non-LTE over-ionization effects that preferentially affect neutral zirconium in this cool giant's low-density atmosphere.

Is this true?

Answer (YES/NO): NO